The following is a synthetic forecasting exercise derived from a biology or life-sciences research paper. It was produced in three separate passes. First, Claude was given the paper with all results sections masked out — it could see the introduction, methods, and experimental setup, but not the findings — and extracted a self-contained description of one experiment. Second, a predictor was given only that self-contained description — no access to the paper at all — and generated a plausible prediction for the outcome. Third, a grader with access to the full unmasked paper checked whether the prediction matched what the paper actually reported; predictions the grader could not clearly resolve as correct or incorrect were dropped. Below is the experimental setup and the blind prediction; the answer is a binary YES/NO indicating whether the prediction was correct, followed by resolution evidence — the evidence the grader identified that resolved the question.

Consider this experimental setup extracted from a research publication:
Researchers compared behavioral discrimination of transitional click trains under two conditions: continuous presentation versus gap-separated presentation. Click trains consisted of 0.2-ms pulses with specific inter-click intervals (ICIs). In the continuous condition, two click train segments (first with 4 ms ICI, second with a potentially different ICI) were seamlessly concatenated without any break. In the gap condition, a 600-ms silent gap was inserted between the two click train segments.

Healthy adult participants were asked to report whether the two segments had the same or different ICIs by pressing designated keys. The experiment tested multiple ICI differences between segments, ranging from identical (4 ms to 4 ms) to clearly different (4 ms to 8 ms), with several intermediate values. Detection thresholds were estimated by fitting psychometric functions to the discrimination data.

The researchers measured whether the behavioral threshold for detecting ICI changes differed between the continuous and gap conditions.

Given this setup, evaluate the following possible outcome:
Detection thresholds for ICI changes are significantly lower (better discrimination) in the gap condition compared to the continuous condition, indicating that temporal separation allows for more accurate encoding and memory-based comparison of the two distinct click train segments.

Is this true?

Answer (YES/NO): NO